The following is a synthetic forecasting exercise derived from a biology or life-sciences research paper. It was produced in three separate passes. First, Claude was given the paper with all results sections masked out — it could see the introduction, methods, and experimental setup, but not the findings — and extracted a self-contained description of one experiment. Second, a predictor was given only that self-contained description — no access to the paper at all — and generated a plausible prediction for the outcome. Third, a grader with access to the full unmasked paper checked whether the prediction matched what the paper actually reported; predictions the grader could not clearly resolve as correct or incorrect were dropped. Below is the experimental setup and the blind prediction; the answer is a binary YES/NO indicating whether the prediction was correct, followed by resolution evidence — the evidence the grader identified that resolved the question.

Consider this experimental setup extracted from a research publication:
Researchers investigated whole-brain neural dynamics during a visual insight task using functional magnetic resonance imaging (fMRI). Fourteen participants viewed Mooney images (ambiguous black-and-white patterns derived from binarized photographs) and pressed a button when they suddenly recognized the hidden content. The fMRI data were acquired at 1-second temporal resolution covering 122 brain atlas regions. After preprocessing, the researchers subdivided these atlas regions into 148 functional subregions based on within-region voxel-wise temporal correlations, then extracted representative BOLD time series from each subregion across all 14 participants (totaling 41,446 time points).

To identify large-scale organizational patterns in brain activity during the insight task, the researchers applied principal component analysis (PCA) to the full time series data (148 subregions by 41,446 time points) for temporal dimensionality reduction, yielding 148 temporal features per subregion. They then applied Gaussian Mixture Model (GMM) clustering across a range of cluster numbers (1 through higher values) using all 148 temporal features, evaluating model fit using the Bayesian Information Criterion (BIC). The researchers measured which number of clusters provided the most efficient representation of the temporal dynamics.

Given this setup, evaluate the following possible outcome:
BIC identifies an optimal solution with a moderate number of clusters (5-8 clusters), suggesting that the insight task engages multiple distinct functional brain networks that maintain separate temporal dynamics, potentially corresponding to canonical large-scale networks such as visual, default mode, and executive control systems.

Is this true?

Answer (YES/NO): NO